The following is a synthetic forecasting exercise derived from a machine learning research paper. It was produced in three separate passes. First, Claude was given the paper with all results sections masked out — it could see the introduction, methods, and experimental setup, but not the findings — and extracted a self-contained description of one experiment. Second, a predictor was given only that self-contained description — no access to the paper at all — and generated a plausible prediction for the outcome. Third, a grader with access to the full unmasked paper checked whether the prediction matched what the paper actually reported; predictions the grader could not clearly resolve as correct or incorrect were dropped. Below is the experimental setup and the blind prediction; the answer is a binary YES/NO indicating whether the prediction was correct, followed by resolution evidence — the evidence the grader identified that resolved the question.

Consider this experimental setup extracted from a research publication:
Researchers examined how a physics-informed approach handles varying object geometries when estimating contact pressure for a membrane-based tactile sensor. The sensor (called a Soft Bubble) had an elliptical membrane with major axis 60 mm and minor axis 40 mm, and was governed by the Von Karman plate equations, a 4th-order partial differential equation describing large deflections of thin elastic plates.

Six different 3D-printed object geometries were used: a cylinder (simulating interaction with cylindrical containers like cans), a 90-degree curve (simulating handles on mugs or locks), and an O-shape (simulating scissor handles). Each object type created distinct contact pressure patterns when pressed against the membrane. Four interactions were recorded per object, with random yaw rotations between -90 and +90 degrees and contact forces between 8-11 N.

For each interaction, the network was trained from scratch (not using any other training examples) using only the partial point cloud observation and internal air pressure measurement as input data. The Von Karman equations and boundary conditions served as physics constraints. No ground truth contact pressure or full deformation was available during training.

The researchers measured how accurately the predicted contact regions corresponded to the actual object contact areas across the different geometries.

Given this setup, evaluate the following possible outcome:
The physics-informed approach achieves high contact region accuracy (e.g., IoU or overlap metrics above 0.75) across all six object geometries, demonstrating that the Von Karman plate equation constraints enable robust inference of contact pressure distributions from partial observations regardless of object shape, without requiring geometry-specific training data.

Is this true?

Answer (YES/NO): NO